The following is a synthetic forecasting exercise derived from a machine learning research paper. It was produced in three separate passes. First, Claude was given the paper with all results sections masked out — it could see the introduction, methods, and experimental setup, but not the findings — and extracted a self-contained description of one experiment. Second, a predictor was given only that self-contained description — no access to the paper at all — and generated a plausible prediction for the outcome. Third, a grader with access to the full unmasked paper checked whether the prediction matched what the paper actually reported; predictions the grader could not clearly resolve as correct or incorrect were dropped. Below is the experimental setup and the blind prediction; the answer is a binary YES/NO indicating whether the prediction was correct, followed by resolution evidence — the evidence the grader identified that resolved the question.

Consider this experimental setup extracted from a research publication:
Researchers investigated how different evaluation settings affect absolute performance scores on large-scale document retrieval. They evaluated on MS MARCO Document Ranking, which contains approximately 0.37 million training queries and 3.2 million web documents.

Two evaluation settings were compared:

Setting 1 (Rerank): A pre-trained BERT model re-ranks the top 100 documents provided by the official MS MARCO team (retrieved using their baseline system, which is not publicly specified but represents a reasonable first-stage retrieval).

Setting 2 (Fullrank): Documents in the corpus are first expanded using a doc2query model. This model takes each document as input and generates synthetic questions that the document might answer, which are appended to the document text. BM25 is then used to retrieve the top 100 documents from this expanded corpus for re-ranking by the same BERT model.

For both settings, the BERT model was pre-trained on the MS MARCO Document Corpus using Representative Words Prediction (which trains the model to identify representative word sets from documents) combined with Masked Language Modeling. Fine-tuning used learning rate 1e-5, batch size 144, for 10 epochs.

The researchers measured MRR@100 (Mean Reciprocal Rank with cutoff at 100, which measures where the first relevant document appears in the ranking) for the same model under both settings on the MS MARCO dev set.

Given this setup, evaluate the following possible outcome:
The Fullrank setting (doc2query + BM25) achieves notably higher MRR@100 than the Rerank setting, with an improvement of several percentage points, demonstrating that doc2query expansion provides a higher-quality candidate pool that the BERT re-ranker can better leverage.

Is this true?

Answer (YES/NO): NO